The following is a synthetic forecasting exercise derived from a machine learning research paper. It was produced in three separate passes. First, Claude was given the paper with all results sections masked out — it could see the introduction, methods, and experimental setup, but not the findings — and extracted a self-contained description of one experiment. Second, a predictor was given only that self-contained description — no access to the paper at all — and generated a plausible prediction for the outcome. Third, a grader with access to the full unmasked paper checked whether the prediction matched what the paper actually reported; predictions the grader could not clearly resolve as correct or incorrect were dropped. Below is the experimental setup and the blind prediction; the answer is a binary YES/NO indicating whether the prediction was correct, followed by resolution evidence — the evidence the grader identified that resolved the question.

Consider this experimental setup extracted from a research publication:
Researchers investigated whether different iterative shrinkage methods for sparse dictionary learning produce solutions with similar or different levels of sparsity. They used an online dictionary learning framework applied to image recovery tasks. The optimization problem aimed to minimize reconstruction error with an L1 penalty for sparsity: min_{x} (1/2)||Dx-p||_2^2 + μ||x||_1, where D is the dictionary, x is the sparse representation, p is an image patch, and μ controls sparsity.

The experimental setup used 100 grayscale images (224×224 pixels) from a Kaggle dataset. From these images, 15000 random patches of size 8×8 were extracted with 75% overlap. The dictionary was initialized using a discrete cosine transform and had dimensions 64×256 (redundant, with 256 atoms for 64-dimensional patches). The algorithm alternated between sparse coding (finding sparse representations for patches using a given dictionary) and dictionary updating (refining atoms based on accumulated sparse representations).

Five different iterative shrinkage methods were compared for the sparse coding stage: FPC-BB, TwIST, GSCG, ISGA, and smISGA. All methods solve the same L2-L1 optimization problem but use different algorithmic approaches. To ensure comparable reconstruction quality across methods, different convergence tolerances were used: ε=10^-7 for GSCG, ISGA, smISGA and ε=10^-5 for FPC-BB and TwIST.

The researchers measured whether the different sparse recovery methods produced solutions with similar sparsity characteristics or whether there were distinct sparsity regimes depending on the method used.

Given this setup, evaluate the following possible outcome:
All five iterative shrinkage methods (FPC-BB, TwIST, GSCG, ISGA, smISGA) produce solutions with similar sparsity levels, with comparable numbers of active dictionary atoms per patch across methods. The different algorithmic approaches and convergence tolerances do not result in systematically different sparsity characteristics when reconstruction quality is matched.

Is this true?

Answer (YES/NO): NO